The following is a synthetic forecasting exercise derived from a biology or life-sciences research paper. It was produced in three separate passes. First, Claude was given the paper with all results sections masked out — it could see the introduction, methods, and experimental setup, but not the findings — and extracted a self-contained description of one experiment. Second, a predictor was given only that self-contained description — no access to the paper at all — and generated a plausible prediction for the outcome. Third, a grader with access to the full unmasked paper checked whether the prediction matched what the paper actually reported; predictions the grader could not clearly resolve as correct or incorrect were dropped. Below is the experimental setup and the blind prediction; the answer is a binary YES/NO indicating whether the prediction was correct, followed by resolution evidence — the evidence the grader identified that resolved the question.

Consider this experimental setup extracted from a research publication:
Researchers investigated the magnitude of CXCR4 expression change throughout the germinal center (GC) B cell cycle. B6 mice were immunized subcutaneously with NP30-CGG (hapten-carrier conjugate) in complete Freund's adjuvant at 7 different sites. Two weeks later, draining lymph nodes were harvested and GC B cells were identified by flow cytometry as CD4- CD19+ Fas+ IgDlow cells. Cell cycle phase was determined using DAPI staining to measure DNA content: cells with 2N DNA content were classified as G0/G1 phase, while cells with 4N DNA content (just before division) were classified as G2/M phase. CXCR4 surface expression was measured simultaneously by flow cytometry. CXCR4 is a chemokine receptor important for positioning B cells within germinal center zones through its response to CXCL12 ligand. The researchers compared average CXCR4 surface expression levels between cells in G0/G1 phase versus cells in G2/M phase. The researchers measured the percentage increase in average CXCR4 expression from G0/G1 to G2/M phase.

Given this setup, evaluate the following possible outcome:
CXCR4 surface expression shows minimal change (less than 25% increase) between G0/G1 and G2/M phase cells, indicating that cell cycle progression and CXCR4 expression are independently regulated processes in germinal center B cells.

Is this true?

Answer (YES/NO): NO